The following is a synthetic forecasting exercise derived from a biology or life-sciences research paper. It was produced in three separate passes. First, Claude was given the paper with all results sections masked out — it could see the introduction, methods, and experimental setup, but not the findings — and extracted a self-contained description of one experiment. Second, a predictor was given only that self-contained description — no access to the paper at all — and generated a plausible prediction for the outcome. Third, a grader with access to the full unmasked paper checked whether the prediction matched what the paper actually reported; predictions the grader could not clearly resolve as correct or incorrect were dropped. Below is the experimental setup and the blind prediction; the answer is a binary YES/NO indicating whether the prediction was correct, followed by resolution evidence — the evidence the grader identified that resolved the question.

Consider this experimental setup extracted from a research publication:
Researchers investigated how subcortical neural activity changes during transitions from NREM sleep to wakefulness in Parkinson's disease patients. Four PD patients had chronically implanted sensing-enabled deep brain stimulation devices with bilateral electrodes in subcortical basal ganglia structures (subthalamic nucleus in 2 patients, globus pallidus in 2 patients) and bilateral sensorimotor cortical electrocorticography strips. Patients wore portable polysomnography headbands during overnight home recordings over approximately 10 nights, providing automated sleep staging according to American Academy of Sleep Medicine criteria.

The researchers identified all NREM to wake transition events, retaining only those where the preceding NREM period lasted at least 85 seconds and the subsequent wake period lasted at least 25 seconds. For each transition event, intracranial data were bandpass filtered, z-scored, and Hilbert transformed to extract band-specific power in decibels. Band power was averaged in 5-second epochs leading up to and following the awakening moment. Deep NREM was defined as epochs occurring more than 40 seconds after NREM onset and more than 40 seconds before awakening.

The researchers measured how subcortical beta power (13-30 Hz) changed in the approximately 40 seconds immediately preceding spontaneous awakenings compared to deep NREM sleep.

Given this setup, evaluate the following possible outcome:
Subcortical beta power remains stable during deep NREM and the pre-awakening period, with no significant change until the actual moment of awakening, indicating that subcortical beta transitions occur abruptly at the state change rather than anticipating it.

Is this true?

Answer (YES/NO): NO